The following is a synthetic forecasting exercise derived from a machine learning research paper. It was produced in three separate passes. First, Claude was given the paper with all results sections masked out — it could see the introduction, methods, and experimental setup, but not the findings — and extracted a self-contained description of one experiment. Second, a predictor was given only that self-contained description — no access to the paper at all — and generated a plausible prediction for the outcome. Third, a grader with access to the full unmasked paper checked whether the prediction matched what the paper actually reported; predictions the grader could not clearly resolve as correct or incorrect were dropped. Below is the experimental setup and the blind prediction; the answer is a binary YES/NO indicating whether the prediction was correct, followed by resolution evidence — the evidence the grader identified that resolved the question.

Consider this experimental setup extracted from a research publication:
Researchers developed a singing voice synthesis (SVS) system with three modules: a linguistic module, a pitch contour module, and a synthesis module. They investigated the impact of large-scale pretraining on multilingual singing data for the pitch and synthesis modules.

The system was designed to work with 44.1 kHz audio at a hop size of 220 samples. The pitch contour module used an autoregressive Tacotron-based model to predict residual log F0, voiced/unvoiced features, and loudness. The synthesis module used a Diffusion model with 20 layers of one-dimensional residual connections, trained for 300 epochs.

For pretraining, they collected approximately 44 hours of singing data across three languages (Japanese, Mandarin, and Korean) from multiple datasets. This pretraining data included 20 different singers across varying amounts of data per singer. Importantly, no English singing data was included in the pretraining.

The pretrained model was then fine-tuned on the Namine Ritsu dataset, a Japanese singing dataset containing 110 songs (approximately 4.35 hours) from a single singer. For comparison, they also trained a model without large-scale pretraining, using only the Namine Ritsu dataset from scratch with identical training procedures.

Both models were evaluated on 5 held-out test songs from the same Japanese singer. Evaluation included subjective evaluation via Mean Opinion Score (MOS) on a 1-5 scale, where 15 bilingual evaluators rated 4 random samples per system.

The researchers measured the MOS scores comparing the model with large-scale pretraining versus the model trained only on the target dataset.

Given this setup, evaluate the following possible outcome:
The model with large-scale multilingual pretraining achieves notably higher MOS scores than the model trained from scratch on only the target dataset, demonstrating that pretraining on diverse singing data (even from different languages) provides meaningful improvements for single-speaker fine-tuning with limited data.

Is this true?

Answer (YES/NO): YES